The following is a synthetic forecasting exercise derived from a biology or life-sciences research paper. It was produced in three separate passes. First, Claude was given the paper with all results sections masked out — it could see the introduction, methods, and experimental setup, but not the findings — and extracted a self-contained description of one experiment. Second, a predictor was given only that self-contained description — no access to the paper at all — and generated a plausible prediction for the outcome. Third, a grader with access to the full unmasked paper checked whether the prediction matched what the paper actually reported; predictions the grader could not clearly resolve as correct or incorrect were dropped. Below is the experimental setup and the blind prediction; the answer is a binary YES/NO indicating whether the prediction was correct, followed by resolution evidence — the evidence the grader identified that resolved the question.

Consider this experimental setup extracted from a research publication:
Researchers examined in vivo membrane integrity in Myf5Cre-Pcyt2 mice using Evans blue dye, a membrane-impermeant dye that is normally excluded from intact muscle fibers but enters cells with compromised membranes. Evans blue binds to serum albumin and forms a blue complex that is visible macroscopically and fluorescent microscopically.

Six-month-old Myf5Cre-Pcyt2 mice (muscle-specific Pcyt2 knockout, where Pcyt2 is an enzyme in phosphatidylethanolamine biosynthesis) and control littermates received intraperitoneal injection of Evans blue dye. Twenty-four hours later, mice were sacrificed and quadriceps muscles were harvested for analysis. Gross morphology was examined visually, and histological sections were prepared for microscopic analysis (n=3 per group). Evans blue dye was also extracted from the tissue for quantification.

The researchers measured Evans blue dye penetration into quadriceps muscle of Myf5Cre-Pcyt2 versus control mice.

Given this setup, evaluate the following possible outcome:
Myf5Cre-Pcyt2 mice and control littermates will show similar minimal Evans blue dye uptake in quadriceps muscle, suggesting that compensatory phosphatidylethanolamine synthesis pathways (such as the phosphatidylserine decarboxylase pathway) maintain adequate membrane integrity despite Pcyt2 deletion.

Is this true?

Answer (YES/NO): NO